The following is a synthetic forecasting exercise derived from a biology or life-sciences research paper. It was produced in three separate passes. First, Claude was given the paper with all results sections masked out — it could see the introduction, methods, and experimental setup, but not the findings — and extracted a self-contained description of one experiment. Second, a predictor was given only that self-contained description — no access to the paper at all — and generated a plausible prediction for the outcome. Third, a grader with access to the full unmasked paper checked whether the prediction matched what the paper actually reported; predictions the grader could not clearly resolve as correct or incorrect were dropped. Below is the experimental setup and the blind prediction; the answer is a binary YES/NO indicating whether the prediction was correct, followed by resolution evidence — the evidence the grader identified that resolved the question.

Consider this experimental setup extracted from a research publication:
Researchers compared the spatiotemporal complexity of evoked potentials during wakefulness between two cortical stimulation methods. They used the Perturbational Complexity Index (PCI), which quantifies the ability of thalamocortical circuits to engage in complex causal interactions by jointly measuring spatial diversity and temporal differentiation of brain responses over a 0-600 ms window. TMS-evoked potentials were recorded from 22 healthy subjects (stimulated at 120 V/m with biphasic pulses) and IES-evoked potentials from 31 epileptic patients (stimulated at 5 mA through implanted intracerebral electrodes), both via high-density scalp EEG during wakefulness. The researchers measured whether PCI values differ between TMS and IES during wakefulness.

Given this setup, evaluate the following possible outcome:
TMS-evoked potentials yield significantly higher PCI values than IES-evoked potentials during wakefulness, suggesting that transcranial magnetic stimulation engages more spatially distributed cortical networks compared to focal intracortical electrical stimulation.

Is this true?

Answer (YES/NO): YES